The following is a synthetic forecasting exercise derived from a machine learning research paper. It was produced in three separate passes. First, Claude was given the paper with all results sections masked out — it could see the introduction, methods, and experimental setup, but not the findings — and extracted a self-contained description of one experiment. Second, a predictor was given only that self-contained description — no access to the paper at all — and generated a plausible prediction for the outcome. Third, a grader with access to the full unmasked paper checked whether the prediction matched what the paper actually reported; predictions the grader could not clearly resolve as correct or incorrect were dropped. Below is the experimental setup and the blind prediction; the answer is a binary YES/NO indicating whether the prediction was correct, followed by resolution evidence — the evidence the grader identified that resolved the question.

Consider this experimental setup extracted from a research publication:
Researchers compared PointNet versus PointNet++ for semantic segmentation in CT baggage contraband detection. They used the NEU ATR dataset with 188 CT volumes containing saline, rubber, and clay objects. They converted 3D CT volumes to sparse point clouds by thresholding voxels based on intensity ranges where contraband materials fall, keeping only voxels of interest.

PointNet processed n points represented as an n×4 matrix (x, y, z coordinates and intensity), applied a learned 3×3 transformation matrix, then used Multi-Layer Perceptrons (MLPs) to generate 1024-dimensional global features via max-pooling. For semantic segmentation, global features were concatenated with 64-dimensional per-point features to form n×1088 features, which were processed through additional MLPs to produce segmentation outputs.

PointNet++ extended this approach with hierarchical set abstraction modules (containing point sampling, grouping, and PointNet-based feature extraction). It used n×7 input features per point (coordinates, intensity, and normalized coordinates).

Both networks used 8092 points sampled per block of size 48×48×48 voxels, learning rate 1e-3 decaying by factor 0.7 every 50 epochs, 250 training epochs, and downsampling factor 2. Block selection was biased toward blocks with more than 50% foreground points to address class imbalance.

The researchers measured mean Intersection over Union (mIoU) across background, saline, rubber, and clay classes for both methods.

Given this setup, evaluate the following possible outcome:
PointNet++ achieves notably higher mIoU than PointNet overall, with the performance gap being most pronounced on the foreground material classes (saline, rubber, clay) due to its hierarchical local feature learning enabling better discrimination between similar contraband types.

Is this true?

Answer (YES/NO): YES